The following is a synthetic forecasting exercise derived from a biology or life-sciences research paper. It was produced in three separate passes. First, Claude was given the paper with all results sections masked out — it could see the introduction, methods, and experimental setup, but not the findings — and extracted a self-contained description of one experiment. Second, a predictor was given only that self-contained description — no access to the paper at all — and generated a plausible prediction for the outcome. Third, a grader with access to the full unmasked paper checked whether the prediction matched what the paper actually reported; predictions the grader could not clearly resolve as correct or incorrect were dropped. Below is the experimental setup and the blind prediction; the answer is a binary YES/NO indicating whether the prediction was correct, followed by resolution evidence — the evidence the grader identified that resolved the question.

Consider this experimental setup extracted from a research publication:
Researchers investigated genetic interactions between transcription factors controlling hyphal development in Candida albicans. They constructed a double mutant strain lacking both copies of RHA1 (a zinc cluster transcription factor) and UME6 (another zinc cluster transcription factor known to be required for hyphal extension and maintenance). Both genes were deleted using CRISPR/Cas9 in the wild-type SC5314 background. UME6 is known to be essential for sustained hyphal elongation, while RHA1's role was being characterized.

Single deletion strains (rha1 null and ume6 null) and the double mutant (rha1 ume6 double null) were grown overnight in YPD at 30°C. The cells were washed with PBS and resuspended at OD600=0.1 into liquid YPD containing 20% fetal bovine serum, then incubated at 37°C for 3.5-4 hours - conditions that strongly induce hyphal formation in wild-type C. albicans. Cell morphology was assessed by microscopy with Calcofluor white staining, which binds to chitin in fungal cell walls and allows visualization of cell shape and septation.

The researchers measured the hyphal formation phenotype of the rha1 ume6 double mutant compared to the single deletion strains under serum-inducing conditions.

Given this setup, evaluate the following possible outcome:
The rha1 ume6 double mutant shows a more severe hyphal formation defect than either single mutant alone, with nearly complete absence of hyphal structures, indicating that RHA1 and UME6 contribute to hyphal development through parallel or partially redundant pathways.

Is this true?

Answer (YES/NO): YES